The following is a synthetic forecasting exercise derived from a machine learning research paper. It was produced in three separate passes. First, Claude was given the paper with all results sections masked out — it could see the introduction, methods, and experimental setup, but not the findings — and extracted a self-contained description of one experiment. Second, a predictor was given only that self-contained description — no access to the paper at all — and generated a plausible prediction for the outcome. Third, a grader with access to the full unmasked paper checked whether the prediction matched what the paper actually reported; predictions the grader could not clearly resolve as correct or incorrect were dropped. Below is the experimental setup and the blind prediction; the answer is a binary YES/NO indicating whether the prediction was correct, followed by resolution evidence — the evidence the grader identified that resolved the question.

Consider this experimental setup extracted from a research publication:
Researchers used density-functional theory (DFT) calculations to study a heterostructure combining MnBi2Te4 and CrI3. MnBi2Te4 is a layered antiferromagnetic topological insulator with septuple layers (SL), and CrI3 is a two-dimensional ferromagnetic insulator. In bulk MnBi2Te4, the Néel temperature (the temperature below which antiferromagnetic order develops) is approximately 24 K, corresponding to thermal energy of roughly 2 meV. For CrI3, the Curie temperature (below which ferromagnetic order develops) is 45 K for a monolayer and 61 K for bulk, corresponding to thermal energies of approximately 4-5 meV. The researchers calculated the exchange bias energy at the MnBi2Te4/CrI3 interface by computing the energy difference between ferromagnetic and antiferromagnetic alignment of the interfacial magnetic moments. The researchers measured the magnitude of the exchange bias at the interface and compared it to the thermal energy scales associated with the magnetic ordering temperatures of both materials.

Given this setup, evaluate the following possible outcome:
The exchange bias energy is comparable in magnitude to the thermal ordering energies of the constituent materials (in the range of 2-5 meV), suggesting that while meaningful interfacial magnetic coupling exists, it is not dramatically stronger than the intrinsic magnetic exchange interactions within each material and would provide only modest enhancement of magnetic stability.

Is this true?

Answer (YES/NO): NO